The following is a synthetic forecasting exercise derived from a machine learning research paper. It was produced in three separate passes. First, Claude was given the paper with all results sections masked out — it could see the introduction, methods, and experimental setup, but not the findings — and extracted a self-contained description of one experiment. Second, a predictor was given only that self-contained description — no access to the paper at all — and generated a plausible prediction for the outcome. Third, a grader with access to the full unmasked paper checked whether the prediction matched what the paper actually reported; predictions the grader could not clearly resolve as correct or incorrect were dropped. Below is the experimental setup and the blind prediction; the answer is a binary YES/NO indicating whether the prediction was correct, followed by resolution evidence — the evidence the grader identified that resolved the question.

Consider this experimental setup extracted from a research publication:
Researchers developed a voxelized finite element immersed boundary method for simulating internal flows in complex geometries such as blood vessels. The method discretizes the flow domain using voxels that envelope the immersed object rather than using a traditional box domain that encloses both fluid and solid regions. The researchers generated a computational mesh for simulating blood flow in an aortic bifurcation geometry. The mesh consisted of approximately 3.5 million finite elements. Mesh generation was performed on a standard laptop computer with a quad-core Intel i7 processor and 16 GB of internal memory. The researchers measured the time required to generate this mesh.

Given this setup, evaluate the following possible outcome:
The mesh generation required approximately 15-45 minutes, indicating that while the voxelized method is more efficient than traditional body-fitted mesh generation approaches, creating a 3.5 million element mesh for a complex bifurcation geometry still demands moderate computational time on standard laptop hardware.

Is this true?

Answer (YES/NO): NO